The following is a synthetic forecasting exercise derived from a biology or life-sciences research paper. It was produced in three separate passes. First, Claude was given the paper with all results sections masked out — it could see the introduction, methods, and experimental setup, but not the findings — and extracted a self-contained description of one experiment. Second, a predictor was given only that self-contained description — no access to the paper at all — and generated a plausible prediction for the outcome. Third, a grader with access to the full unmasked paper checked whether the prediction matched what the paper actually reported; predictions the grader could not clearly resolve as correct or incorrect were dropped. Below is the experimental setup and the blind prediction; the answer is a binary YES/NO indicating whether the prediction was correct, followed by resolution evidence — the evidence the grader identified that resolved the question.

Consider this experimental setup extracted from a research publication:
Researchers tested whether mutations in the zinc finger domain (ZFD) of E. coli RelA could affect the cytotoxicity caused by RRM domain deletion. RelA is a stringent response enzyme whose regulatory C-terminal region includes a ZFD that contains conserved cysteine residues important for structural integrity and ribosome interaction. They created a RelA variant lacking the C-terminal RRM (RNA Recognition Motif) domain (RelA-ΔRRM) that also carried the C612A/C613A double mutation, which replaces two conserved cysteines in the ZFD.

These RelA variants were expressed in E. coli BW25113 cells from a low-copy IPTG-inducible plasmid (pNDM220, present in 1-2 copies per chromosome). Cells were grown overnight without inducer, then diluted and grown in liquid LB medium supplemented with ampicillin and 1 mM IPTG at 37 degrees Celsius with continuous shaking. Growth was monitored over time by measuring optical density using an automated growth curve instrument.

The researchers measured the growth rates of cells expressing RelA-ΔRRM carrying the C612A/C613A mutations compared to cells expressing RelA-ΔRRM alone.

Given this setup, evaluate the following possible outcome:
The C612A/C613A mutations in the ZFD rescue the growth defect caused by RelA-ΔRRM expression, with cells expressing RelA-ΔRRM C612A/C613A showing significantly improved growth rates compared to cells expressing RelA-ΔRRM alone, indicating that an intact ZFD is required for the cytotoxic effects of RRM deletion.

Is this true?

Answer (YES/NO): YES